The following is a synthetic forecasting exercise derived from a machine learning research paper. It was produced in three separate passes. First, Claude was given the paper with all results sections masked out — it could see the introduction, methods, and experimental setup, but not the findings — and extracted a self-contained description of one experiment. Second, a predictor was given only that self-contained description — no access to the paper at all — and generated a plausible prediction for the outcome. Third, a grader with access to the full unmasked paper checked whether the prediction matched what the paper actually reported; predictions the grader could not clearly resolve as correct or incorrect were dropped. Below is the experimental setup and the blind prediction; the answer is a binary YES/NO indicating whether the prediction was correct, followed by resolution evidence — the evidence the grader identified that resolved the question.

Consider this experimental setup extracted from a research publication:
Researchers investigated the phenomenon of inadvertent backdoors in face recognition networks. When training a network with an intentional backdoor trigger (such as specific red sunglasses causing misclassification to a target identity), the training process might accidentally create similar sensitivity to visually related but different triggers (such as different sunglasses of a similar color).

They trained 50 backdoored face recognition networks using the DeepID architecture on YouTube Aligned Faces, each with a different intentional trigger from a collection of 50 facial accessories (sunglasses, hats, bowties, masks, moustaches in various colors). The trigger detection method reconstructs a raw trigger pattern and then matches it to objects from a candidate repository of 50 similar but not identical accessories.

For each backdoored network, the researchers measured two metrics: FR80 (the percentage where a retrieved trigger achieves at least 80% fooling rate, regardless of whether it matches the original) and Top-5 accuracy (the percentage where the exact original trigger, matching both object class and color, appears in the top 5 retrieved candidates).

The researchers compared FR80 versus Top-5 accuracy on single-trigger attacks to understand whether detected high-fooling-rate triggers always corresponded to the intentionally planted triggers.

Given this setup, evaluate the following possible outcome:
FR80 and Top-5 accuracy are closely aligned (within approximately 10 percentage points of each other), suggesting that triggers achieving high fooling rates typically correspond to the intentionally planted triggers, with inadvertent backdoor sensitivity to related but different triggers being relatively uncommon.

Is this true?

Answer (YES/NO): NO